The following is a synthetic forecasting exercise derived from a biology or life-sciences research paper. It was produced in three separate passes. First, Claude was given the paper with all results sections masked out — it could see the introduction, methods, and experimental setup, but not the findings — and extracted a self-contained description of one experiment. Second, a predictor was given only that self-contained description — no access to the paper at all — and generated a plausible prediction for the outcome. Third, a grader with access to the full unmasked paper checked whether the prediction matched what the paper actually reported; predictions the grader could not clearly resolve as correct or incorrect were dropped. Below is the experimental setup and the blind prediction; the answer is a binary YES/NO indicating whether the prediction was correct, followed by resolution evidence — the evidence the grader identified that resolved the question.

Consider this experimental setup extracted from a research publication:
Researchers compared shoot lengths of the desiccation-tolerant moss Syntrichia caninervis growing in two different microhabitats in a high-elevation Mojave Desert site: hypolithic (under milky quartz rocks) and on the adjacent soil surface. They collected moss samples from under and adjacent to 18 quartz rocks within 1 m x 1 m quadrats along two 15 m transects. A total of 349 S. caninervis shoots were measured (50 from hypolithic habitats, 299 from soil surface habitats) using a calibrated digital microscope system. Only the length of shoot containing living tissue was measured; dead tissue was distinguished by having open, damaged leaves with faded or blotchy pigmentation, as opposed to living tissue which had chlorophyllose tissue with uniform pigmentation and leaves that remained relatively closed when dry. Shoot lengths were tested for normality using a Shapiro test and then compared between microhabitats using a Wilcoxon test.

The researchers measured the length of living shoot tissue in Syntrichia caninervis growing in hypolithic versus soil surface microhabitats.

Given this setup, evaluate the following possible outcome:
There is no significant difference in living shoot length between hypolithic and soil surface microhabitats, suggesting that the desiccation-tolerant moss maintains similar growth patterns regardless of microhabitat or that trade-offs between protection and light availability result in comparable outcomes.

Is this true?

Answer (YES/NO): NO